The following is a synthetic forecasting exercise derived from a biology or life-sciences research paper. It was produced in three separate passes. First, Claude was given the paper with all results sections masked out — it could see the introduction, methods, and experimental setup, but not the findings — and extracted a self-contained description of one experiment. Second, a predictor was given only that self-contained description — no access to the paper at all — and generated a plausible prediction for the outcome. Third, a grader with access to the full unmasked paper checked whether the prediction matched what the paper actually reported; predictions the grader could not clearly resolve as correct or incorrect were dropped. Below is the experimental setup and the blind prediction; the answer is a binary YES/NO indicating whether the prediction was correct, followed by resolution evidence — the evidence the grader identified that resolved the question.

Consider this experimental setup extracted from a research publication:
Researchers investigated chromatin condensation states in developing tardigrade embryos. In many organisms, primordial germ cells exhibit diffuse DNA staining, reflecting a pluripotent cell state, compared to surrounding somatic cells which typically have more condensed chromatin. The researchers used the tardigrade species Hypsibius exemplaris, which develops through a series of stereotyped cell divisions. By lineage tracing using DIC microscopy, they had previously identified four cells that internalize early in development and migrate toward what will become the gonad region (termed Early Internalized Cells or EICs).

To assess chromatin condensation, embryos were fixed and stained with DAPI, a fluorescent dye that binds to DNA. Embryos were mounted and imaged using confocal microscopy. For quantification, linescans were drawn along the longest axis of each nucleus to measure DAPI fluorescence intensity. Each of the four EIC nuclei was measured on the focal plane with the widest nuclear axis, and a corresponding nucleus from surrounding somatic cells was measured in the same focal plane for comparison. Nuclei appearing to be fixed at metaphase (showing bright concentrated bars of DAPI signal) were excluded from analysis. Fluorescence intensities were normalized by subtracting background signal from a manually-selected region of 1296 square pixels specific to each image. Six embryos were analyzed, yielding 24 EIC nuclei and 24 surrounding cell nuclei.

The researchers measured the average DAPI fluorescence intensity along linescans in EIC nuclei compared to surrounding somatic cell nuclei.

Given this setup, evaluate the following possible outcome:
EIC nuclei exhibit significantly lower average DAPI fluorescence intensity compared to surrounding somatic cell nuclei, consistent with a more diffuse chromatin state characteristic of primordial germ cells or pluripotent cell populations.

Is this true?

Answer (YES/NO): YES